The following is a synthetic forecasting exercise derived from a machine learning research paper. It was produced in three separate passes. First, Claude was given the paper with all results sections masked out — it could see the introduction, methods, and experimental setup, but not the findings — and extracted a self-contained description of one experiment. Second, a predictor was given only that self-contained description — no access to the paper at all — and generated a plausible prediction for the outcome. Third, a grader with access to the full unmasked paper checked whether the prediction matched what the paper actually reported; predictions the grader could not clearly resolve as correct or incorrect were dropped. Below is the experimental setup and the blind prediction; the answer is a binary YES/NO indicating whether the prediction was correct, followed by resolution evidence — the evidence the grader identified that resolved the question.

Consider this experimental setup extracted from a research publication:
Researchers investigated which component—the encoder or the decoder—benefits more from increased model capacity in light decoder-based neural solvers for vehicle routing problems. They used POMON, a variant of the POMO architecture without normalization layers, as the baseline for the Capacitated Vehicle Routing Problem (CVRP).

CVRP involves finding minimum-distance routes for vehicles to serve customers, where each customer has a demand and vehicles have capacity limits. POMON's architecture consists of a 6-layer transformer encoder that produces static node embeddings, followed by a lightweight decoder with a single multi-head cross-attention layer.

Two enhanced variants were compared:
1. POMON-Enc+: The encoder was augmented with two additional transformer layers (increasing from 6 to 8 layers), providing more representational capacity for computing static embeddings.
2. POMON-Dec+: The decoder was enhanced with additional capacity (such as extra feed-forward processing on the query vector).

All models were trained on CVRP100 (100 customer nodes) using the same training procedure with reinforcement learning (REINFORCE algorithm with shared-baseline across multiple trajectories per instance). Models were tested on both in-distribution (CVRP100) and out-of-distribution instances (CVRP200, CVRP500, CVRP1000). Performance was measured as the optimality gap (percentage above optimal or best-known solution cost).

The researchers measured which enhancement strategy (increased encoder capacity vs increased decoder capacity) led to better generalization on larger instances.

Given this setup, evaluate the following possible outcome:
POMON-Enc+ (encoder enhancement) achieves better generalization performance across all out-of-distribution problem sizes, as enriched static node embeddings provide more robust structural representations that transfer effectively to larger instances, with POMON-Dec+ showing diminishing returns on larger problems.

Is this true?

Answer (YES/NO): NO